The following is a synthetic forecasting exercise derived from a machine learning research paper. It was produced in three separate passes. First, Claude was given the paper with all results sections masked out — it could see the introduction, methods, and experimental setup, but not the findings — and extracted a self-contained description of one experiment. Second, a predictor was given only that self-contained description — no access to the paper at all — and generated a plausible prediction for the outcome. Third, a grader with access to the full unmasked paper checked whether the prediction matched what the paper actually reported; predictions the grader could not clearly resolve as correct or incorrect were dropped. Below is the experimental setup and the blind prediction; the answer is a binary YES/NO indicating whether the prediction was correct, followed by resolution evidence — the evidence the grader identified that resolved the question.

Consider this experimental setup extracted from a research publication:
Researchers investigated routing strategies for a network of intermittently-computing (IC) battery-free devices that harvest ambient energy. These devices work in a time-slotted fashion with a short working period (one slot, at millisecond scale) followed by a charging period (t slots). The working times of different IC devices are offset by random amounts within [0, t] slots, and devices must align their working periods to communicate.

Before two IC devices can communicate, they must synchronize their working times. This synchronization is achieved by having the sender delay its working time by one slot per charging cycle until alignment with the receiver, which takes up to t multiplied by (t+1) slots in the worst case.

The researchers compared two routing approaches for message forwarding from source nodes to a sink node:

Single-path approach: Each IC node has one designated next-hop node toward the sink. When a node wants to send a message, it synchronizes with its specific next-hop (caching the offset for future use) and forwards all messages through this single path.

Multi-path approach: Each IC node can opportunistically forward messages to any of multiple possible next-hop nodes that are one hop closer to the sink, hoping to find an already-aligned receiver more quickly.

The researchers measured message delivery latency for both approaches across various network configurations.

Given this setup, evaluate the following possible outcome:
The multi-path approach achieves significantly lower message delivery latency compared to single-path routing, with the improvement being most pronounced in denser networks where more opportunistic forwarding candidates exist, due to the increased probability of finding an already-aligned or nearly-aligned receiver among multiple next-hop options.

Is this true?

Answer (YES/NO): NO